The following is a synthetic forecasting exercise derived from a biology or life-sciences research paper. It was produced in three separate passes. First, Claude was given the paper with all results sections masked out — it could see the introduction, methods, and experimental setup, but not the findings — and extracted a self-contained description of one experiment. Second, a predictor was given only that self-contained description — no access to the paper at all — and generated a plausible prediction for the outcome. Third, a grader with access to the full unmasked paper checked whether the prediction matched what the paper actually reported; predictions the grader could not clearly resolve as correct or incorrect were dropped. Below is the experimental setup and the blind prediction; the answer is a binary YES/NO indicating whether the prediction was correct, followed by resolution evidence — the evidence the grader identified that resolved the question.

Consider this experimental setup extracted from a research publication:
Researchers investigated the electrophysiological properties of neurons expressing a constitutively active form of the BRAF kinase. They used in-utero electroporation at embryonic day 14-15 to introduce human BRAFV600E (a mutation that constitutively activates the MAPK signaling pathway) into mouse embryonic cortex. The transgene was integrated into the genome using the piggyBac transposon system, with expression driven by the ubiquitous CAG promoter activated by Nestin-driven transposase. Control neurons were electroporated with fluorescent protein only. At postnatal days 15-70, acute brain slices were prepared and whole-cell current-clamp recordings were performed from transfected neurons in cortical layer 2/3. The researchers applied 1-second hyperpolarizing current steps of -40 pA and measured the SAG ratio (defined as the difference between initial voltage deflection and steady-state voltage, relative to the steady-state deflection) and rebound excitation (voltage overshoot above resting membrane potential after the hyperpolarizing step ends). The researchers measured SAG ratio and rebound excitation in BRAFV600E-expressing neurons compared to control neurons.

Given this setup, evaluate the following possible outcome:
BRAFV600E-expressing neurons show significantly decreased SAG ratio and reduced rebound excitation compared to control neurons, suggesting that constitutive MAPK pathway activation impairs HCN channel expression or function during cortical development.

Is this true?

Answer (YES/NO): NO